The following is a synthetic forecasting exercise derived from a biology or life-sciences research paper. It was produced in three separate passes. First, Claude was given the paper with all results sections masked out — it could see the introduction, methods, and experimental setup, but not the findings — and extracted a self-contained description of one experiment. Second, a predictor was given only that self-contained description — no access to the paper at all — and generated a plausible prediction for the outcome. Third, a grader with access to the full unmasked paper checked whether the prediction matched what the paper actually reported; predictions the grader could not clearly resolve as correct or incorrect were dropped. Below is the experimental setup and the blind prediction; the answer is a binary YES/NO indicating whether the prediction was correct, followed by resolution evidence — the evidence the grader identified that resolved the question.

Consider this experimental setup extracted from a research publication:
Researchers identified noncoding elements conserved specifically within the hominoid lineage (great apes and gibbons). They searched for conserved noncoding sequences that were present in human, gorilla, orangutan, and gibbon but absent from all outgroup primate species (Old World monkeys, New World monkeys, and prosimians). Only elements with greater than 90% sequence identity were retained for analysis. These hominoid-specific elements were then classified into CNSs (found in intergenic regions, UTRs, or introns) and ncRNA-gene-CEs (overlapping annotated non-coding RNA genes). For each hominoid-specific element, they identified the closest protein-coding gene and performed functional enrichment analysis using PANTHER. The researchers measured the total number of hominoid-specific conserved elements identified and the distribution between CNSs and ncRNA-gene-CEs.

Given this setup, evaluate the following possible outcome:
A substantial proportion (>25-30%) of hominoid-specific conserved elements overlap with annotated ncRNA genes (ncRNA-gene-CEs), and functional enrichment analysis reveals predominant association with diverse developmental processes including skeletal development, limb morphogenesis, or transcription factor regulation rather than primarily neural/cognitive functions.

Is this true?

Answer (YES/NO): NO